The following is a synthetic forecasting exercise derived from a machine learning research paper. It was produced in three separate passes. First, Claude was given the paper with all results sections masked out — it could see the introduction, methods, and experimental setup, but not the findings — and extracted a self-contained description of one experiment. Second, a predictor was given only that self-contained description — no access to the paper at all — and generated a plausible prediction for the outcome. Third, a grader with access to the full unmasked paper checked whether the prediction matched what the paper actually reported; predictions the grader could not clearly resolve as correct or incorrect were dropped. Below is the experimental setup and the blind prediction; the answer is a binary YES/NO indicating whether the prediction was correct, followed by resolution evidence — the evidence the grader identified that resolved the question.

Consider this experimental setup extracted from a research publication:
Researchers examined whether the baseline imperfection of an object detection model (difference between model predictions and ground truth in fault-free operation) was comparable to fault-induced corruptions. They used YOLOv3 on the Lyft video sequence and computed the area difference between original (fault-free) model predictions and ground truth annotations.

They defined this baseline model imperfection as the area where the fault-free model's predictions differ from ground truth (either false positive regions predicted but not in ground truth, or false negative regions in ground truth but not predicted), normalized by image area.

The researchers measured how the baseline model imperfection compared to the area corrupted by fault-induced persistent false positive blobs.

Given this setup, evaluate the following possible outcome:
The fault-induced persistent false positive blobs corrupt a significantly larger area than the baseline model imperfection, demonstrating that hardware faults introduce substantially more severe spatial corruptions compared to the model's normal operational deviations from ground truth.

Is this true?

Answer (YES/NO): YES